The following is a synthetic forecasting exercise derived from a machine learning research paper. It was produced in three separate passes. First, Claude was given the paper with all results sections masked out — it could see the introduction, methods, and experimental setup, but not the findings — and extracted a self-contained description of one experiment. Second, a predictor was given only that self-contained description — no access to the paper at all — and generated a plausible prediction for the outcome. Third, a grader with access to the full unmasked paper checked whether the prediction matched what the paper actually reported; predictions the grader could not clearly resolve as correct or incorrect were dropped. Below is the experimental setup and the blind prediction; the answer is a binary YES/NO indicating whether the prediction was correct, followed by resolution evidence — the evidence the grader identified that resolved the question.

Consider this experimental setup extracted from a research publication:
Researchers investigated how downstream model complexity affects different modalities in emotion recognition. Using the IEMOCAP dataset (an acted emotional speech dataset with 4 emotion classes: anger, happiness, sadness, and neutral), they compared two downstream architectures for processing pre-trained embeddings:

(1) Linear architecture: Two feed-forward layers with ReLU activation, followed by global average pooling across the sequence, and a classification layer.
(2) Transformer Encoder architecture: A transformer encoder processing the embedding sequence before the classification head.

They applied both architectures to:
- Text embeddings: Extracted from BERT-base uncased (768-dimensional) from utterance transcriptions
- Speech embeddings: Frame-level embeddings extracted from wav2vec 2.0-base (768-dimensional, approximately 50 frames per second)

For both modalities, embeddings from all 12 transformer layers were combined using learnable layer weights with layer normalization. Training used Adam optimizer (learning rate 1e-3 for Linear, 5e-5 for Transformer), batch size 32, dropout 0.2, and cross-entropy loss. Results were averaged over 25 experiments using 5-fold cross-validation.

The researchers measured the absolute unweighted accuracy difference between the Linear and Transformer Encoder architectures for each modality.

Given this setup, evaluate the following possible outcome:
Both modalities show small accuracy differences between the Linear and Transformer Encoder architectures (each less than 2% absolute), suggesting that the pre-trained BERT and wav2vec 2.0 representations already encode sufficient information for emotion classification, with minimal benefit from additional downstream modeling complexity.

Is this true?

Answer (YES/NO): NO